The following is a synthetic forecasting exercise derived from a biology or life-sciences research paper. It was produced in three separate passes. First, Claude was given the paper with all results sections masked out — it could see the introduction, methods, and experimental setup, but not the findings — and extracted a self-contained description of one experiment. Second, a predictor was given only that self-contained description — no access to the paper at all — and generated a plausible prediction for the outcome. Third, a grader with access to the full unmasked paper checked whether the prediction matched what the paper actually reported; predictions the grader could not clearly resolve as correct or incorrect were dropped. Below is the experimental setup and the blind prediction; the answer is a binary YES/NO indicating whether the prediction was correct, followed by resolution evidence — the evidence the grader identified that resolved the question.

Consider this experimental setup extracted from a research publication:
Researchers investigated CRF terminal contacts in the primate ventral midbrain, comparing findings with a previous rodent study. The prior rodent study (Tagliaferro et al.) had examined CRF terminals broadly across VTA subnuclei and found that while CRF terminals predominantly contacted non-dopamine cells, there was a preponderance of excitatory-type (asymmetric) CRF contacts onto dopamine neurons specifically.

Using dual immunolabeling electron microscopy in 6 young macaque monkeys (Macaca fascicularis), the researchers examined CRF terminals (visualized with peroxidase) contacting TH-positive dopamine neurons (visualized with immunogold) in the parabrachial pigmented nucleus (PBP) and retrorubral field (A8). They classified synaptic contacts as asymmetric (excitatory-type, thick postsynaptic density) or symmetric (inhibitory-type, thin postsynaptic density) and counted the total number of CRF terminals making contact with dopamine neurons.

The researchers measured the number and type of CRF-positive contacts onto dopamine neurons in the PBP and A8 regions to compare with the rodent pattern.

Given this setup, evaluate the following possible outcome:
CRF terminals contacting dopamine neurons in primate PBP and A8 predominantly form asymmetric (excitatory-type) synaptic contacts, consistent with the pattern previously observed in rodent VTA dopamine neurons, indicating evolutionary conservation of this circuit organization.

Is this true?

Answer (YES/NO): NO